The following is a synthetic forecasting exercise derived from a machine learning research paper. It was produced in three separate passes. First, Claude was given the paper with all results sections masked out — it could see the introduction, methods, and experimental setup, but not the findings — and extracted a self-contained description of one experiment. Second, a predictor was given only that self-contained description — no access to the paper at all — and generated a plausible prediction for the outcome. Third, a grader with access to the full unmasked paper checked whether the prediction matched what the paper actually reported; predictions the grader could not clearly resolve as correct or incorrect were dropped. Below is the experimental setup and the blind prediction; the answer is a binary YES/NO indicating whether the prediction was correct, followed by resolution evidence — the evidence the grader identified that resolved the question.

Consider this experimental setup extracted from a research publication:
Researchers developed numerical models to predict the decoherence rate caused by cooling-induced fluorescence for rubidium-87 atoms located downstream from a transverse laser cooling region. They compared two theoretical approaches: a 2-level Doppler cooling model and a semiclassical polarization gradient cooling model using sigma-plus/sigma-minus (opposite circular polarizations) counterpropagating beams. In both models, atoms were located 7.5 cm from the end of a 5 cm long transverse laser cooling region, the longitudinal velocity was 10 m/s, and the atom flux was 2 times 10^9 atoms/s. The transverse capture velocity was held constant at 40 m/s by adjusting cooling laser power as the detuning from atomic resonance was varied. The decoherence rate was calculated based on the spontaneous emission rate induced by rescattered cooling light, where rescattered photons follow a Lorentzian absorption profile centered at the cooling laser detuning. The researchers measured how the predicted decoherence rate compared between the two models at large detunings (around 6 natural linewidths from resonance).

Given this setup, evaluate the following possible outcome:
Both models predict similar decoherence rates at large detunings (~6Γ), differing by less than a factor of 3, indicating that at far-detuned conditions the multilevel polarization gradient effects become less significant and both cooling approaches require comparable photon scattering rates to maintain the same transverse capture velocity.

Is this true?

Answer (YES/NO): NO